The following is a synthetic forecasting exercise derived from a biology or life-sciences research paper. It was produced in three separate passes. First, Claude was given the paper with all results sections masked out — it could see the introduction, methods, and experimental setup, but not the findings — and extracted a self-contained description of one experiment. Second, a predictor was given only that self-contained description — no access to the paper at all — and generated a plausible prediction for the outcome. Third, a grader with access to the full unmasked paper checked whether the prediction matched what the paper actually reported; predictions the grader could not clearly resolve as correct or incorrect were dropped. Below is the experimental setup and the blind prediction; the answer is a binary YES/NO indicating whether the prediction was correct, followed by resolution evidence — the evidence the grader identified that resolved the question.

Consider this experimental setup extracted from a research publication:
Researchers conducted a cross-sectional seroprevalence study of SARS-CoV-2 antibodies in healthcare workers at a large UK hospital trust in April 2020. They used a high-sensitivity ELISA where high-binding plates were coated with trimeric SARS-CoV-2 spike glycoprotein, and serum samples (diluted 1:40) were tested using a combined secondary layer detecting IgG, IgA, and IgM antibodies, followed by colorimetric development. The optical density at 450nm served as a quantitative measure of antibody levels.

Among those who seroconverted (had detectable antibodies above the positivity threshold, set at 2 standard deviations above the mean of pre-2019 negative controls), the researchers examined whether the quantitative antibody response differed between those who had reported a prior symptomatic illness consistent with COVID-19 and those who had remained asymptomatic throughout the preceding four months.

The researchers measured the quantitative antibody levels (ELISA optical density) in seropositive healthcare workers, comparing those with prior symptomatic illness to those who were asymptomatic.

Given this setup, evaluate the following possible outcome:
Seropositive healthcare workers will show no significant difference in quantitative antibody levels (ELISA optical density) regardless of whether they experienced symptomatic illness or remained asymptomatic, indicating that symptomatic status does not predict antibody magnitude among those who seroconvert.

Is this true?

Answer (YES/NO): NO